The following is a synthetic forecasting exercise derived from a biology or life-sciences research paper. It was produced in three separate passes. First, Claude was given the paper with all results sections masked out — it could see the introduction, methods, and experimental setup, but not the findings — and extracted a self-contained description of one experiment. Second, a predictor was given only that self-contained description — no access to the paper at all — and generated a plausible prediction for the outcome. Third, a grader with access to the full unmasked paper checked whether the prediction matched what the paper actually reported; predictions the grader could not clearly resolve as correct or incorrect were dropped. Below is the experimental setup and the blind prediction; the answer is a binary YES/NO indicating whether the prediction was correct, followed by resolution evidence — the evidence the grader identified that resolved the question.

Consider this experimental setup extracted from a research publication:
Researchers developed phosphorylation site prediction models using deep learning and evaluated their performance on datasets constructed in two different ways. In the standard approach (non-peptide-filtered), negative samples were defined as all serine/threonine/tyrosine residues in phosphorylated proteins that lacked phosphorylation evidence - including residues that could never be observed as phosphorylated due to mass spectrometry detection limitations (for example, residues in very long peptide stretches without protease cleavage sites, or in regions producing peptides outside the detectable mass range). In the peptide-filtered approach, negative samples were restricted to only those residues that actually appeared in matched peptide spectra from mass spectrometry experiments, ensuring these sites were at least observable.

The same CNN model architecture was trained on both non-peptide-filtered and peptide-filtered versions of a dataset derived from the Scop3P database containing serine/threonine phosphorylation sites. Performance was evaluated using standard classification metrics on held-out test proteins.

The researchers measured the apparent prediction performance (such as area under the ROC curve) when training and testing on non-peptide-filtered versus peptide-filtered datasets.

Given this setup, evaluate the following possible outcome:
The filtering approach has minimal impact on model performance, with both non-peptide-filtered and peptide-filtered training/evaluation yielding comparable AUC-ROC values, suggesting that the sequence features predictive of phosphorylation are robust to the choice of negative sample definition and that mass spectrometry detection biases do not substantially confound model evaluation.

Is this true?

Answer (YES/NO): NO